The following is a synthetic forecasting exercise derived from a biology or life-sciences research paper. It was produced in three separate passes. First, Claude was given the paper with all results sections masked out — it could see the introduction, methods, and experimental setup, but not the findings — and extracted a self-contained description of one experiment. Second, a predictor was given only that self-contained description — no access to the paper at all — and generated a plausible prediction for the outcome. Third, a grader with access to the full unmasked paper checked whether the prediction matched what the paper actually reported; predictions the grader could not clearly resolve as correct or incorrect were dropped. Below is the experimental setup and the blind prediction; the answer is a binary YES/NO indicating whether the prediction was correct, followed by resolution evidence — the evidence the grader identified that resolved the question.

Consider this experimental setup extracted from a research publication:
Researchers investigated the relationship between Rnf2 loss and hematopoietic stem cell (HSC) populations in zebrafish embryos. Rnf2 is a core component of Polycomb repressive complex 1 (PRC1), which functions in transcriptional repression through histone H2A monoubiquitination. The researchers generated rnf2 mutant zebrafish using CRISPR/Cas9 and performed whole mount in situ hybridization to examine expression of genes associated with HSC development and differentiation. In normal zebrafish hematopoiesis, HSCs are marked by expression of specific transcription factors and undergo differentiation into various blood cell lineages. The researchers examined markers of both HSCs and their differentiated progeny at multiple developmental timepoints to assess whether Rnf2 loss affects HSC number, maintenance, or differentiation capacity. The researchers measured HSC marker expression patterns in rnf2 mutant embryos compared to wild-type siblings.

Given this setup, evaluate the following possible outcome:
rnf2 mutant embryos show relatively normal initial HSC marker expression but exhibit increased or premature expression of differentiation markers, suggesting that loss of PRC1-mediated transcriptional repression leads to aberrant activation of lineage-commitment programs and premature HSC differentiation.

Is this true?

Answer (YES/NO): NO